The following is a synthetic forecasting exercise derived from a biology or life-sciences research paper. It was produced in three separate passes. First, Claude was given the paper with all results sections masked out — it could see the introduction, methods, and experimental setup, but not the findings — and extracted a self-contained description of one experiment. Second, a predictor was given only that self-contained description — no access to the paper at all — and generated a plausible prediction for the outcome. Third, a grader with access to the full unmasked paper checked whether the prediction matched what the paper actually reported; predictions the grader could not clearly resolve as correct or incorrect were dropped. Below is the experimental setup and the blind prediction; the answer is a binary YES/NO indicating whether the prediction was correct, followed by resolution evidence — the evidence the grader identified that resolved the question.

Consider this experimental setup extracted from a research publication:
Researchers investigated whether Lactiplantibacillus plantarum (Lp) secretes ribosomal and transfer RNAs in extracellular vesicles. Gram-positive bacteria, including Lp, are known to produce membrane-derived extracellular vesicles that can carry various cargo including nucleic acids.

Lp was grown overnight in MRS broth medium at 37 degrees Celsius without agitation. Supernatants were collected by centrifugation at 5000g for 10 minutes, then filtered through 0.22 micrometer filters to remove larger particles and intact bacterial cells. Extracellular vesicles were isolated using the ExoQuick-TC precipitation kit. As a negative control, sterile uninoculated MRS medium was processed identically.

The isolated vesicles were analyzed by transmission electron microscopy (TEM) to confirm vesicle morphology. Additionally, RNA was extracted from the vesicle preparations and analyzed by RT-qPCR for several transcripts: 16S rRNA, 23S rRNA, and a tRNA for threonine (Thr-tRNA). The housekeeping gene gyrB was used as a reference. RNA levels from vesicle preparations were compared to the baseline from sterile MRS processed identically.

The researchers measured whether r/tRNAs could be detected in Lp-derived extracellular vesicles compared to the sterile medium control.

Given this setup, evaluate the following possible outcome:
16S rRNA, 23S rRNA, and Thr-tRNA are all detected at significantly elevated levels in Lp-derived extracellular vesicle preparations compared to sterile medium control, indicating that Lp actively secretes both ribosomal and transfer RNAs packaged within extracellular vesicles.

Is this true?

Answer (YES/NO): YES